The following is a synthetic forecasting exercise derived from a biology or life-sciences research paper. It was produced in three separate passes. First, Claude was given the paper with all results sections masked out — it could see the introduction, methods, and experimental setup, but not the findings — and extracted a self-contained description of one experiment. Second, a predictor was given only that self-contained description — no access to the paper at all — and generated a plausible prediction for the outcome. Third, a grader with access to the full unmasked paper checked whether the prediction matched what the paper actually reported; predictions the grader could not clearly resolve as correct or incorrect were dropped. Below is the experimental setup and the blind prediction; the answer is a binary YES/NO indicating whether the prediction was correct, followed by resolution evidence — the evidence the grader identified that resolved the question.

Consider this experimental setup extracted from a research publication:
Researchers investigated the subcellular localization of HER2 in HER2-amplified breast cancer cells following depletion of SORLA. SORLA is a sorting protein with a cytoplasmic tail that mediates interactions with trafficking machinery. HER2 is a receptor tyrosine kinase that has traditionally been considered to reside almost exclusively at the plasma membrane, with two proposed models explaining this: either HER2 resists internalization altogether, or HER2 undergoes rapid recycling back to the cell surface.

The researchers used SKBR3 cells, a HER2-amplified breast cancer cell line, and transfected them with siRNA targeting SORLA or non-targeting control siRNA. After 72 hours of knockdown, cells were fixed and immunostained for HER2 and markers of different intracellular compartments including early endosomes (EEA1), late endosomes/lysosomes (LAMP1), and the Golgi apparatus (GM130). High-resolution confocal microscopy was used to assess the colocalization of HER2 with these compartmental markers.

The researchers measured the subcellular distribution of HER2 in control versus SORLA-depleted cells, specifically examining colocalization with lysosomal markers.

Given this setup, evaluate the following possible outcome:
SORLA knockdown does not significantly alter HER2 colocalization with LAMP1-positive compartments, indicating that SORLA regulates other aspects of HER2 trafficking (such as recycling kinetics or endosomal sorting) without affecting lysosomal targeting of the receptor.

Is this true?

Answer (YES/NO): NO